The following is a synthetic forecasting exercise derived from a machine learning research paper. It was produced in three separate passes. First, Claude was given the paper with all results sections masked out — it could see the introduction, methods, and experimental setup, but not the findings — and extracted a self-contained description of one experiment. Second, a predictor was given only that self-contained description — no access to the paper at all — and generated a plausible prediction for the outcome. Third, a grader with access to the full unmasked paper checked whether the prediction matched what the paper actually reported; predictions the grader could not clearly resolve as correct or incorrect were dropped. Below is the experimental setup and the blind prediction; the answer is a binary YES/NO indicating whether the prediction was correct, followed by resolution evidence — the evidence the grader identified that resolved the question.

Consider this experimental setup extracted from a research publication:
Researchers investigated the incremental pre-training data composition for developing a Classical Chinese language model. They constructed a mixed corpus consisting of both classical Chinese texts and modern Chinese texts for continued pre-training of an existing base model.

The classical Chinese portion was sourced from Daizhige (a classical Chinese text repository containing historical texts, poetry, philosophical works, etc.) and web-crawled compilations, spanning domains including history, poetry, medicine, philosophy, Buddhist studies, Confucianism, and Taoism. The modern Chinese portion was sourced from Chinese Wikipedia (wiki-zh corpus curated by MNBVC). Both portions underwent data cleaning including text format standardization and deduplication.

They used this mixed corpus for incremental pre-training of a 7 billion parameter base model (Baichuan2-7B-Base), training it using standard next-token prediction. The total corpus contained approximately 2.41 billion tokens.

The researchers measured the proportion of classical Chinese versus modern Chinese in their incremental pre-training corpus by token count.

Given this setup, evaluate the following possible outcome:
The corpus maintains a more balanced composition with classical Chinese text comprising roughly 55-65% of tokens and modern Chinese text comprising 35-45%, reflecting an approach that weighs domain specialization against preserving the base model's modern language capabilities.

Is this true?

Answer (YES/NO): YES